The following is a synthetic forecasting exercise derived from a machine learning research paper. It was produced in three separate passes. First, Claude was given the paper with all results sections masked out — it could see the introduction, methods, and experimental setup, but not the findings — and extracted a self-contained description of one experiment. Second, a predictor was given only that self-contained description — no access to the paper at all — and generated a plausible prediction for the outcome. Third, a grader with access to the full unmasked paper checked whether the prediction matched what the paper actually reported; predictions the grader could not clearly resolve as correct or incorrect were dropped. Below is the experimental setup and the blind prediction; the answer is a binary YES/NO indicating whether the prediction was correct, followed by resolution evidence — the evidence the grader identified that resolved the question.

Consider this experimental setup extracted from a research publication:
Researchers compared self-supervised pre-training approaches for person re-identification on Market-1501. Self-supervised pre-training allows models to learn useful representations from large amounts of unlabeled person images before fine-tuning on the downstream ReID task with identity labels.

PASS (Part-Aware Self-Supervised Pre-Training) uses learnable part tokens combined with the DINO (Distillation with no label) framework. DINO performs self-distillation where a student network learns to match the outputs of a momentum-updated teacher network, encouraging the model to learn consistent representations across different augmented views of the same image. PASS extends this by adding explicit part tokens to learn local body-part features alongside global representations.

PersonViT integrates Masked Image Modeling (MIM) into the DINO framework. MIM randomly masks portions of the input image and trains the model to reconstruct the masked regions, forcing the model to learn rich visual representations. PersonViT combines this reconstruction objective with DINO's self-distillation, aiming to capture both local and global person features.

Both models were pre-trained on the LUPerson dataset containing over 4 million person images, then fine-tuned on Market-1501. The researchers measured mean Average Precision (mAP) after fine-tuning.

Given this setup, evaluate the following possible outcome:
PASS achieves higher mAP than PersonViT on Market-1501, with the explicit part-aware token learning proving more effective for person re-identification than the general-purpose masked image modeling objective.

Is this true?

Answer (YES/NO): NO